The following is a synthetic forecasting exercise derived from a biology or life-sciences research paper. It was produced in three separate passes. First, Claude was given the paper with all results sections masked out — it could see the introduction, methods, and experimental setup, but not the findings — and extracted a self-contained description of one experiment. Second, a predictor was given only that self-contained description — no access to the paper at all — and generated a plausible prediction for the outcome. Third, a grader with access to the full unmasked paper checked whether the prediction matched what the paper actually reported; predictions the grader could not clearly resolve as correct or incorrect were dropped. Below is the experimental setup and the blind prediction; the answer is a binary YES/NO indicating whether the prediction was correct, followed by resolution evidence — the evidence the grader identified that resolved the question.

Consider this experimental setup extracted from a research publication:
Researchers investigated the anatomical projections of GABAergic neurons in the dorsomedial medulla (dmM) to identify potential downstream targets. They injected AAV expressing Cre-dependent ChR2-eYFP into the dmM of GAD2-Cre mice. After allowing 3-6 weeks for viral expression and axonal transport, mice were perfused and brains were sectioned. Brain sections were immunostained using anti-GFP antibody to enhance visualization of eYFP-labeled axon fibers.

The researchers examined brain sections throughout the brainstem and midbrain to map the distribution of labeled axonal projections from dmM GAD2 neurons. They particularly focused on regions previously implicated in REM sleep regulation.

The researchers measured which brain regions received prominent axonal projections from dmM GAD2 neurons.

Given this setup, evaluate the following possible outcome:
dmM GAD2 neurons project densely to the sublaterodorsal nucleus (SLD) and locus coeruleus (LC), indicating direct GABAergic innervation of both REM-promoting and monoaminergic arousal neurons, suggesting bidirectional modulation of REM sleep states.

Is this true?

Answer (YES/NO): NO